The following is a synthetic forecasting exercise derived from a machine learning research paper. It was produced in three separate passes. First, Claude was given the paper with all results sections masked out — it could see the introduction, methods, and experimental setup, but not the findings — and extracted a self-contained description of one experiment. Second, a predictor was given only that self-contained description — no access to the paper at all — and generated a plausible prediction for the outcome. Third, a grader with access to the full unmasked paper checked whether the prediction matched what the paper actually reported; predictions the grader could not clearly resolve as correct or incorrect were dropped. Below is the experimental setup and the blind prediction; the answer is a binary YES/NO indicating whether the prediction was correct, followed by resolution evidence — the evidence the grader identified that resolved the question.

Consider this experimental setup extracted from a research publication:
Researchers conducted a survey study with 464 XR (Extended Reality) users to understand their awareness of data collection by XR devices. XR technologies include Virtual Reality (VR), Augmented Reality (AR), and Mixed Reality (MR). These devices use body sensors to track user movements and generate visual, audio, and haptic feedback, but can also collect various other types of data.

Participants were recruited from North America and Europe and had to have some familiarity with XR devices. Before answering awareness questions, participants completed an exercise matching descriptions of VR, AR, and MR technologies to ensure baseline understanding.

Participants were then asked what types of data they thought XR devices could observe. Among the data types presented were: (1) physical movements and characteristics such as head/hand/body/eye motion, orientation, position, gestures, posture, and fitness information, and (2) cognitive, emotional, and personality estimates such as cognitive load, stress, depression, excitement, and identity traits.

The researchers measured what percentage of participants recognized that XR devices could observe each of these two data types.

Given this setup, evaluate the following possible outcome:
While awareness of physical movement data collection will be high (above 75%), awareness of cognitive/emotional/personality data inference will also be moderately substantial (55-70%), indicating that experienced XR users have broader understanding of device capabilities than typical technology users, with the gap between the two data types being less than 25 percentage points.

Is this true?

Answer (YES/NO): NO